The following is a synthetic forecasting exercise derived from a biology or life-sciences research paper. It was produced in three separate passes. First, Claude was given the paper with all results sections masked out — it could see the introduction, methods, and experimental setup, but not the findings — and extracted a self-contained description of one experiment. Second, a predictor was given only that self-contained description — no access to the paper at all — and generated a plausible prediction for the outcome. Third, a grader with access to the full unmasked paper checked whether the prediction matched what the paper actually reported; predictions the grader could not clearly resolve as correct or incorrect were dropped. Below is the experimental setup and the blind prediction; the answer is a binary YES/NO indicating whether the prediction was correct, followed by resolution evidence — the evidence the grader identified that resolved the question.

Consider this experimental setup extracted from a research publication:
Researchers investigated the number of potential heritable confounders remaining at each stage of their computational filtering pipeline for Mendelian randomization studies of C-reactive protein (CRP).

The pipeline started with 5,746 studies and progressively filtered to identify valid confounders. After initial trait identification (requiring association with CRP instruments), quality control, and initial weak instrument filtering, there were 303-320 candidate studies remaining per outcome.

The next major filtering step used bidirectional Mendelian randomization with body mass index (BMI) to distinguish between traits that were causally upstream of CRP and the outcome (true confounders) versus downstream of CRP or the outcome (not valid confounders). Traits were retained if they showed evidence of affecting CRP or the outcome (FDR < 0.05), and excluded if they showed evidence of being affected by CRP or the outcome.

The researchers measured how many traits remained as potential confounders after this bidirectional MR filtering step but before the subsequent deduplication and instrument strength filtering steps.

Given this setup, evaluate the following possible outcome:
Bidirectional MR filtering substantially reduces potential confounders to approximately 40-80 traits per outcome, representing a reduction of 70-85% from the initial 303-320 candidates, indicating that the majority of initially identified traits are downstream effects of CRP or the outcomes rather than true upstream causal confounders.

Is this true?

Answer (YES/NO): NO